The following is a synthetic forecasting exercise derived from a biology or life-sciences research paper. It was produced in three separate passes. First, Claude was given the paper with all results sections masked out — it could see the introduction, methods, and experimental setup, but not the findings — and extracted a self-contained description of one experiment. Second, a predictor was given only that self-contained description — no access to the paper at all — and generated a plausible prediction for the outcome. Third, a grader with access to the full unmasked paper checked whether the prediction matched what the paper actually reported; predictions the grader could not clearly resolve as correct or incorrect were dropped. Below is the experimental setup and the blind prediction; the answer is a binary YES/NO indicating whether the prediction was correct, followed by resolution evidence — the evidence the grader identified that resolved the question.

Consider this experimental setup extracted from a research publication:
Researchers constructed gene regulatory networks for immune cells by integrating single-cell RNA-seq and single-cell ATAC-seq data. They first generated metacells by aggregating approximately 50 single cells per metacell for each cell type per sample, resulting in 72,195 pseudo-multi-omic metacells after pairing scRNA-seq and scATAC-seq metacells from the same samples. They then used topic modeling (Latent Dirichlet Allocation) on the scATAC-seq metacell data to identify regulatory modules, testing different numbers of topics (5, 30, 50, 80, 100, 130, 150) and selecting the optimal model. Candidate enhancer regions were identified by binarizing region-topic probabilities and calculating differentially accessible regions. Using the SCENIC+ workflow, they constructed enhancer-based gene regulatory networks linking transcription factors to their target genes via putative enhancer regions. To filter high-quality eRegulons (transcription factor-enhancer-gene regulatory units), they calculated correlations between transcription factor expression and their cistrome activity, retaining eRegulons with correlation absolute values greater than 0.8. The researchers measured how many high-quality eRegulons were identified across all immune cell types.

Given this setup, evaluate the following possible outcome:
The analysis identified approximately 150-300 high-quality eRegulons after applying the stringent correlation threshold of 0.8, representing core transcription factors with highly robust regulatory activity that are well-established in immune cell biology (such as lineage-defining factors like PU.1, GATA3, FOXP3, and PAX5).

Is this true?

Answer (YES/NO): YES